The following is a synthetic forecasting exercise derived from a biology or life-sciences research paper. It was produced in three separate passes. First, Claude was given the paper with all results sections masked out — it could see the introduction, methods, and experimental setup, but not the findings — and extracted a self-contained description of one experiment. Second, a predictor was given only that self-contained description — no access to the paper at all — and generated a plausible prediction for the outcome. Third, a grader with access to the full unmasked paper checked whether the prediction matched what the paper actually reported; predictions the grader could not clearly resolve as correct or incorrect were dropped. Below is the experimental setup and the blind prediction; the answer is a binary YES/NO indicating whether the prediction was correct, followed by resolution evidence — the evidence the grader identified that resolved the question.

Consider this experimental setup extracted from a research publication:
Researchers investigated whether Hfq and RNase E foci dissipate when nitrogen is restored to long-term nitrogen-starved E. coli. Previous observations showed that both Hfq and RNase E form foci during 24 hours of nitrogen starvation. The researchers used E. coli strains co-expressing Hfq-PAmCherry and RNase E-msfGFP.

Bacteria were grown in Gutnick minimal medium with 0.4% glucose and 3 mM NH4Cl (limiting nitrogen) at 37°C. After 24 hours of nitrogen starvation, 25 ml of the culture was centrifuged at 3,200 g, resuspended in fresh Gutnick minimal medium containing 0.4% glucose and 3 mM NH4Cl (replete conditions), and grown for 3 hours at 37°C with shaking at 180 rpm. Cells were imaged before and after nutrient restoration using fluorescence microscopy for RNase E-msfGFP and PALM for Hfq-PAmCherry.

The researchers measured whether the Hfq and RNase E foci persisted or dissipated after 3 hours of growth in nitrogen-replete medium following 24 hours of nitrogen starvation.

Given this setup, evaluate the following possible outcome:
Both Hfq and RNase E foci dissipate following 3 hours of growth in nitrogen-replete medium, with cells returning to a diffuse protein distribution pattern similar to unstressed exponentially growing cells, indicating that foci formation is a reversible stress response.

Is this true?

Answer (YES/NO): YES